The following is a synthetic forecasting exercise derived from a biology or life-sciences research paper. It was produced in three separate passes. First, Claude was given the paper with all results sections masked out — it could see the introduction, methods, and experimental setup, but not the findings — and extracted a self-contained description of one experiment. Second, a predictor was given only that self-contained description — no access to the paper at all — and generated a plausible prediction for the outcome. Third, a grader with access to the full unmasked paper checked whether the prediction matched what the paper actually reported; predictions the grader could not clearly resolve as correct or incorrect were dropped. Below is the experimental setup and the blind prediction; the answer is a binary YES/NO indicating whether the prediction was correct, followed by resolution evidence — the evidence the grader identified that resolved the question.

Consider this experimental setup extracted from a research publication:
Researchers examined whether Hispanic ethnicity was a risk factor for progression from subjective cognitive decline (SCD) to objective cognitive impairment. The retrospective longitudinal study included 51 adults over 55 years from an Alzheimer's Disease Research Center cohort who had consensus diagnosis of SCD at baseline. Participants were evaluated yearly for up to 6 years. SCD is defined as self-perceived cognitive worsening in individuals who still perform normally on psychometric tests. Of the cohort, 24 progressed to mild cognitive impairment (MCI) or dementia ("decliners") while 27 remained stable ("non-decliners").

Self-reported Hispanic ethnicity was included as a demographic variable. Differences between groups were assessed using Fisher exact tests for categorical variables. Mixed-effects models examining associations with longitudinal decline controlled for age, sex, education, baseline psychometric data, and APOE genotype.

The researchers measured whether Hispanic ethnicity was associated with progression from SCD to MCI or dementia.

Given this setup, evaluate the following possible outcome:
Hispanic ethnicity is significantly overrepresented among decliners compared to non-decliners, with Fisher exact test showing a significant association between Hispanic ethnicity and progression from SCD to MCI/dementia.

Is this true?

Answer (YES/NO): YES